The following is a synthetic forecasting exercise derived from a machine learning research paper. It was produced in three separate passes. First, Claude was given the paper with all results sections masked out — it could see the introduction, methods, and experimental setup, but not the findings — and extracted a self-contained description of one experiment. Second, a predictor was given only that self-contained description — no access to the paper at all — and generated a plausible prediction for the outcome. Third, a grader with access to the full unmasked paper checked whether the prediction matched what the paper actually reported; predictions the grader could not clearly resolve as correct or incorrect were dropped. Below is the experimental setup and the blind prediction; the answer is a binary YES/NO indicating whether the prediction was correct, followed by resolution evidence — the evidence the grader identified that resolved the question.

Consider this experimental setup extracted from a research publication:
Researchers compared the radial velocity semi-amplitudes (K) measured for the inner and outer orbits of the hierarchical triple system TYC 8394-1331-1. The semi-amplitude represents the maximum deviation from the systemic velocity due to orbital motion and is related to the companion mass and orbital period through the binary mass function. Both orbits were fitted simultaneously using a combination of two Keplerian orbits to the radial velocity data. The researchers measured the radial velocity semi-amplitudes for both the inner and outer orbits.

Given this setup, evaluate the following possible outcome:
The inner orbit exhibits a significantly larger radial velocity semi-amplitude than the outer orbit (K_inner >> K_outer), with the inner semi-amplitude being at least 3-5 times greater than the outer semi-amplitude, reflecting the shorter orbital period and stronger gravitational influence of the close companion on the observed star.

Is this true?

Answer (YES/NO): NO